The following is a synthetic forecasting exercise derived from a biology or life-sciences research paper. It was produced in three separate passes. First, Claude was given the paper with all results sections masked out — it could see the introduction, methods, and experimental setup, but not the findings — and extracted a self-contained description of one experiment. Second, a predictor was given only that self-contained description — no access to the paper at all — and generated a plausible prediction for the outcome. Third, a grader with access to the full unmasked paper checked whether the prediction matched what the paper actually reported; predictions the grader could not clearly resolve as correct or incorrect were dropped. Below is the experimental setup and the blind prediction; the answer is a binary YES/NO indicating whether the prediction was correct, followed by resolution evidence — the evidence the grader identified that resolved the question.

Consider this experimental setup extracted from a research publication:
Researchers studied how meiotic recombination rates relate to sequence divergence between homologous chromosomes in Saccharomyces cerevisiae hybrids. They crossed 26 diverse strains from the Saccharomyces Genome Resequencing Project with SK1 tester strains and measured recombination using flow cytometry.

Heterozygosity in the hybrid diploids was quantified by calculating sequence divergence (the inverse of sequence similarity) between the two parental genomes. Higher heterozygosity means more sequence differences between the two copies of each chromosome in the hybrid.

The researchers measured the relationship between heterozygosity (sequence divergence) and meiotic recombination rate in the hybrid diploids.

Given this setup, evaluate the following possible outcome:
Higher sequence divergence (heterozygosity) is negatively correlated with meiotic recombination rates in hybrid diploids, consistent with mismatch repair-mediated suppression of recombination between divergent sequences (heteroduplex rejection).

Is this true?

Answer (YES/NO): NO